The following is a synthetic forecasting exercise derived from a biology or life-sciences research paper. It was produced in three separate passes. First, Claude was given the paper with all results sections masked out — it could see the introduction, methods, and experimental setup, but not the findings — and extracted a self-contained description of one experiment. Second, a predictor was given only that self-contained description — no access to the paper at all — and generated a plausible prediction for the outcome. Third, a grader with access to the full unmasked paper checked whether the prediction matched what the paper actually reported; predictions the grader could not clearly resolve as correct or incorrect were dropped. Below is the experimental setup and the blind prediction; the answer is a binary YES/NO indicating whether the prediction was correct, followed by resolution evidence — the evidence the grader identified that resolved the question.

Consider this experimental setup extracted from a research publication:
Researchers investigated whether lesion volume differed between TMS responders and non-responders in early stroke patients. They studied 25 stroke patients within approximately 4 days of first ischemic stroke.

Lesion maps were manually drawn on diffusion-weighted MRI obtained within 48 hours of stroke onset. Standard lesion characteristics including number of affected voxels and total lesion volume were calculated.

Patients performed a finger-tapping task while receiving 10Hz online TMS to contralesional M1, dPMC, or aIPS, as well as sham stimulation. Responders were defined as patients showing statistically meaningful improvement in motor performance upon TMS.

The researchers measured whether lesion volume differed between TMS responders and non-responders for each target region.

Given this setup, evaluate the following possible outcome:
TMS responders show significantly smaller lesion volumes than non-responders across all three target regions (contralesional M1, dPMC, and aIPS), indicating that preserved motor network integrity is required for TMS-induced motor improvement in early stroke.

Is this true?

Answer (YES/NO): NO